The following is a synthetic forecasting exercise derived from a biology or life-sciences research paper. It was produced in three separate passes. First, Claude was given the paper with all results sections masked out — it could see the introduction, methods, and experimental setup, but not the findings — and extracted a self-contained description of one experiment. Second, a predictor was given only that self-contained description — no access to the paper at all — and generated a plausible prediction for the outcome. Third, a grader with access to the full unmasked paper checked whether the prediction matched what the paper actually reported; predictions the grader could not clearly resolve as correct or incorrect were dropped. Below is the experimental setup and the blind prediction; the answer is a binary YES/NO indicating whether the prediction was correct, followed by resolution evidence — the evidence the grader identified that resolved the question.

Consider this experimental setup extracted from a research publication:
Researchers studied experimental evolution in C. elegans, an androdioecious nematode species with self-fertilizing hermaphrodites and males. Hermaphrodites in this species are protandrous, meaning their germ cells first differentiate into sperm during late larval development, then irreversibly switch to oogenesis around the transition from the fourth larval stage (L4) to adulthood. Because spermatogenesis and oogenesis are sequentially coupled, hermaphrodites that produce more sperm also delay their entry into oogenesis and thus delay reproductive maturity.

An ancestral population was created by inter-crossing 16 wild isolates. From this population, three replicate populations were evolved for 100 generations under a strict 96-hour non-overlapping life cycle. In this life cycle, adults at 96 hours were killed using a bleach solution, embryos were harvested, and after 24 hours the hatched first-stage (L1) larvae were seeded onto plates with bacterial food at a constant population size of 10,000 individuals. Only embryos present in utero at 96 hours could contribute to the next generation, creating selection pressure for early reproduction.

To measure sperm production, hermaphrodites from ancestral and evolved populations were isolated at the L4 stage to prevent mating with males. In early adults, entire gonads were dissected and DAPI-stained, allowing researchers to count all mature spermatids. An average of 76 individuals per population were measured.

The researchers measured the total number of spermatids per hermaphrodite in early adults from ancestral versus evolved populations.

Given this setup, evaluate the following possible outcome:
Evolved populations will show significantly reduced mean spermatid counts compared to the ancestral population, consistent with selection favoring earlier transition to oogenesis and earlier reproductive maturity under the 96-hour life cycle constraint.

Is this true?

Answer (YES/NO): NO